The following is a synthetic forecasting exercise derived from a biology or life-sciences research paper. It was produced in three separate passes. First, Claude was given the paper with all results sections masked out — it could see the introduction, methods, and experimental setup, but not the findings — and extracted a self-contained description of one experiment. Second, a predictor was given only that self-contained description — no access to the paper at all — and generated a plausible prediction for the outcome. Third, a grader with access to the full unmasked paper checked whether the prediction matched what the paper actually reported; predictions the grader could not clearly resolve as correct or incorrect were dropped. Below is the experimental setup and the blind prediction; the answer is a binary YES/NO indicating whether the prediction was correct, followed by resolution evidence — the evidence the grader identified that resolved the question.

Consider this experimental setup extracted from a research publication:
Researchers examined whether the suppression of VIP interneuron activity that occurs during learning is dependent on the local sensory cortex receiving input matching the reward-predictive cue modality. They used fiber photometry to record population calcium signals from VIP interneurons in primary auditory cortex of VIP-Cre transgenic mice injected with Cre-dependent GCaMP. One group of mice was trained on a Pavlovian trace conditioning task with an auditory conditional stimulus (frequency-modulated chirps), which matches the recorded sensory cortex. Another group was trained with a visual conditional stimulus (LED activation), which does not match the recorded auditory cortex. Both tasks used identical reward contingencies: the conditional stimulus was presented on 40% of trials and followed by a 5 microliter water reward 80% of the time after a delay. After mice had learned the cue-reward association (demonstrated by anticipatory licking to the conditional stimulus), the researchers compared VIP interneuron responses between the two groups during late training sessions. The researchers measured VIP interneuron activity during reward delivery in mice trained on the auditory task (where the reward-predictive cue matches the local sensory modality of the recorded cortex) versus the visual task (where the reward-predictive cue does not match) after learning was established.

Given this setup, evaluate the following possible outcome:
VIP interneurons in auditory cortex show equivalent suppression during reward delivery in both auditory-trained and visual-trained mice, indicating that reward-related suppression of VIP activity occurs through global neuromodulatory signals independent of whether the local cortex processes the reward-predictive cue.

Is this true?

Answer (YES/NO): YES